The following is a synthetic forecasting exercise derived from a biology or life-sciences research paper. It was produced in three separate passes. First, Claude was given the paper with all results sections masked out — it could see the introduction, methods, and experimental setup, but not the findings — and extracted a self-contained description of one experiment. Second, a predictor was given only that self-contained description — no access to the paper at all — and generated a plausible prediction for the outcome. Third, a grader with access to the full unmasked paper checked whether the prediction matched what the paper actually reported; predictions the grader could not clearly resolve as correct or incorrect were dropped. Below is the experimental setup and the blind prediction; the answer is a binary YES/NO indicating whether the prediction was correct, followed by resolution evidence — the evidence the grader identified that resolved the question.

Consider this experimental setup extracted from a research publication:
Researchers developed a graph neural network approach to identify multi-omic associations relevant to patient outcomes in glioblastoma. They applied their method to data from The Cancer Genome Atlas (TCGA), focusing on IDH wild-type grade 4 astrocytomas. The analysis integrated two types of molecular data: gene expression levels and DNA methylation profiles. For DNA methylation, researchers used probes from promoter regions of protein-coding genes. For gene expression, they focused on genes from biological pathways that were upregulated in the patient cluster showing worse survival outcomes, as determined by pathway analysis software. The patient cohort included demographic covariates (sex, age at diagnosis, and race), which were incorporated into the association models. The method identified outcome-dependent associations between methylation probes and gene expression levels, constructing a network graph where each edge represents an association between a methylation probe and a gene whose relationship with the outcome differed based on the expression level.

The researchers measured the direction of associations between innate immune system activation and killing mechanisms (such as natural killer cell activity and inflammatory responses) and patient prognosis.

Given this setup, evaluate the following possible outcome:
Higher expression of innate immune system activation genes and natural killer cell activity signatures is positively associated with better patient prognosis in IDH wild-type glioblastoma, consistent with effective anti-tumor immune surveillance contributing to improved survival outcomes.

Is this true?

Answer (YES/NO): NO